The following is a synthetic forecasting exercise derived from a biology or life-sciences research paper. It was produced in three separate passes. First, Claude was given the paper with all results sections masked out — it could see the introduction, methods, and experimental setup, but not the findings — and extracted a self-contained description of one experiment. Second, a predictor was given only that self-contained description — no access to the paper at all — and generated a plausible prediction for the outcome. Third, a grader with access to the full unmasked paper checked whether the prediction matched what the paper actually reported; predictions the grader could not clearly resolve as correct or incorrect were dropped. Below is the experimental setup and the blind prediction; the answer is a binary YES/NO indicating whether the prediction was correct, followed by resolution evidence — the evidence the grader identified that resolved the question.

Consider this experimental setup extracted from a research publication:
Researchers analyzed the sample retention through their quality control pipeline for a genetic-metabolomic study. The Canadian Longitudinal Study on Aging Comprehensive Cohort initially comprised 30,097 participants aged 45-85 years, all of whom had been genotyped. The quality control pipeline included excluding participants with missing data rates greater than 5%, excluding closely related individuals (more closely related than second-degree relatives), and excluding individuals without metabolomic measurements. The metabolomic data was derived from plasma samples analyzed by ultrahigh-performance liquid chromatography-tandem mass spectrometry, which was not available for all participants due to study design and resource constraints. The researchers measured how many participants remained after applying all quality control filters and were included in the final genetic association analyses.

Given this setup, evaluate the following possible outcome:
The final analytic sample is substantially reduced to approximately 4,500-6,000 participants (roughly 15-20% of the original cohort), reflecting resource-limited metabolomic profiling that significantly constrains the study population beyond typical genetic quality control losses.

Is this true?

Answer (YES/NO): NO